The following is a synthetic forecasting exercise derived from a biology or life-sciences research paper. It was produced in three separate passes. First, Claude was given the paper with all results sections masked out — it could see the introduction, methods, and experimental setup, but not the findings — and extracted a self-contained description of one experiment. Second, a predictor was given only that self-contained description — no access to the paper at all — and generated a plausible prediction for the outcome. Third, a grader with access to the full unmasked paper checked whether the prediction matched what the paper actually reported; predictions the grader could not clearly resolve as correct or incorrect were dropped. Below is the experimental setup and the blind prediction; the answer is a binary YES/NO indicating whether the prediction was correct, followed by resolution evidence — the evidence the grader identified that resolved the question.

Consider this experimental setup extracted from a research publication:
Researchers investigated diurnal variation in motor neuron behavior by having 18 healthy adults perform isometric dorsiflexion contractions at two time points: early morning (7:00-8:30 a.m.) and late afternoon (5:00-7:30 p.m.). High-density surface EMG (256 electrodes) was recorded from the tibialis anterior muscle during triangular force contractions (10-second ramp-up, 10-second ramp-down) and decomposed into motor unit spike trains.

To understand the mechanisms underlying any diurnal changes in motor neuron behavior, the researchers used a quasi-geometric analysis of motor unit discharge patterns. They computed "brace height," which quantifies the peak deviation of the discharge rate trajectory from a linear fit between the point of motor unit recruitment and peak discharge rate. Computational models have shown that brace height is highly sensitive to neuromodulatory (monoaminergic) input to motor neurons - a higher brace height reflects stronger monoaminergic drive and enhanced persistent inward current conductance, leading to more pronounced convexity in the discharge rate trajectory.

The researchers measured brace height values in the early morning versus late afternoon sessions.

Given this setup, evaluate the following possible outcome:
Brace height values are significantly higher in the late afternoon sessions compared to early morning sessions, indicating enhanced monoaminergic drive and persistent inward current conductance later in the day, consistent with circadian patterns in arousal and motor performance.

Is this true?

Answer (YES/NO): NO